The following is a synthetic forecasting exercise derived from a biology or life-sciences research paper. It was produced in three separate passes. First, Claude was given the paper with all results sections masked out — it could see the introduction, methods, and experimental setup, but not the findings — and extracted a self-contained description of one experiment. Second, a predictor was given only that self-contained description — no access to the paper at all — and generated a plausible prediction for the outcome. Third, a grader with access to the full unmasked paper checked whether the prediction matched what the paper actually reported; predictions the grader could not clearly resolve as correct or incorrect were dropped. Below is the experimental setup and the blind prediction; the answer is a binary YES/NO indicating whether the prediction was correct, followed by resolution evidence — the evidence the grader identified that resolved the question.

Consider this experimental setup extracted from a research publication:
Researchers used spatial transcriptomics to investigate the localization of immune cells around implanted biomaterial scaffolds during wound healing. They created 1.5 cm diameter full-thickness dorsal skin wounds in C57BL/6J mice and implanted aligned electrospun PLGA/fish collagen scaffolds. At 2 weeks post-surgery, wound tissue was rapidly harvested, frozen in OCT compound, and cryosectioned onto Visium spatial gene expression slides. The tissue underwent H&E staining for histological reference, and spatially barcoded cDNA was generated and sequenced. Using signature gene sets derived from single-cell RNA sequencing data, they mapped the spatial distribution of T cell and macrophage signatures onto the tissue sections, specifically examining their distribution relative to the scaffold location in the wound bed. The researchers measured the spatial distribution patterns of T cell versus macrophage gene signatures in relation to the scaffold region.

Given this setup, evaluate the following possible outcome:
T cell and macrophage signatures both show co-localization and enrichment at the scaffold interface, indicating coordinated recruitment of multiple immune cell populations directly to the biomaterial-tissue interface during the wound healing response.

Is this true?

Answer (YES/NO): YES